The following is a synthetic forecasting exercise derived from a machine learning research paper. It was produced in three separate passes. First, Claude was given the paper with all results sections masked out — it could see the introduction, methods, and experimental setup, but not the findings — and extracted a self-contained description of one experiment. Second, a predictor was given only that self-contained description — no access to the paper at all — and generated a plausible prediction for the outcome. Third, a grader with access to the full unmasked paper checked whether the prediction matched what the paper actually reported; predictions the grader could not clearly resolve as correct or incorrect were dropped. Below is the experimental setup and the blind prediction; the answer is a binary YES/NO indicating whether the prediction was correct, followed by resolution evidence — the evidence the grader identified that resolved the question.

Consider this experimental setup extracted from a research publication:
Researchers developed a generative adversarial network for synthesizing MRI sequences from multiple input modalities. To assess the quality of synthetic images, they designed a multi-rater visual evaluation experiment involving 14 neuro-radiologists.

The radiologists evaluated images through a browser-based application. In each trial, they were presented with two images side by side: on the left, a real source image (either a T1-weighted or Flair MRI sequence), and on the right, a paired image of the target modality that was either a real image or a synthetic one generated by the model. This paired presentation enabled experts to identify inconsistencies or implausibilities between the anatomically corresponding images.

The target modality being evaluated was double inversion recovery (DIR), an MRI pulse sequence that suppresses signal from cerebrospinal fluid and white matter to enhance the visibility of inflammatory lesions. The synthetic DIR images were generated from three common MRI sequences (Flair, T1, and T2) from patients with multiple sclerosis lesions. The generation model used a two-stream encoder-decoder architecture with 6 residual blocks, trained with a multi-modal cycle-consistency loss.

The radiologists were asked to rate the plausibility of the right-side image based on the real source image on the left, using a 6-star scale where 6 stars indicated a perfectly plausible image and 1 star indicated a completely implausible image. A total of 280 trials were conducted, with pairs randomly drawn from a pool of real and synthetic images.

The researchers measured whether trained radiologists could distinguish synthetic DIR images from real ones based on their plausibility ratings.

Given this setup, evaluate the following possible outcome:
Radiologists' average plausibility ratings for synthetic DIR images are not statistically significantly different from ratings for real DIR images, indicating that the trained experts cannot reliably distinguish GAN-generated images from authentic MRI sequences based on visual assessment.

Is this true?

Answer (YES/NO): YES